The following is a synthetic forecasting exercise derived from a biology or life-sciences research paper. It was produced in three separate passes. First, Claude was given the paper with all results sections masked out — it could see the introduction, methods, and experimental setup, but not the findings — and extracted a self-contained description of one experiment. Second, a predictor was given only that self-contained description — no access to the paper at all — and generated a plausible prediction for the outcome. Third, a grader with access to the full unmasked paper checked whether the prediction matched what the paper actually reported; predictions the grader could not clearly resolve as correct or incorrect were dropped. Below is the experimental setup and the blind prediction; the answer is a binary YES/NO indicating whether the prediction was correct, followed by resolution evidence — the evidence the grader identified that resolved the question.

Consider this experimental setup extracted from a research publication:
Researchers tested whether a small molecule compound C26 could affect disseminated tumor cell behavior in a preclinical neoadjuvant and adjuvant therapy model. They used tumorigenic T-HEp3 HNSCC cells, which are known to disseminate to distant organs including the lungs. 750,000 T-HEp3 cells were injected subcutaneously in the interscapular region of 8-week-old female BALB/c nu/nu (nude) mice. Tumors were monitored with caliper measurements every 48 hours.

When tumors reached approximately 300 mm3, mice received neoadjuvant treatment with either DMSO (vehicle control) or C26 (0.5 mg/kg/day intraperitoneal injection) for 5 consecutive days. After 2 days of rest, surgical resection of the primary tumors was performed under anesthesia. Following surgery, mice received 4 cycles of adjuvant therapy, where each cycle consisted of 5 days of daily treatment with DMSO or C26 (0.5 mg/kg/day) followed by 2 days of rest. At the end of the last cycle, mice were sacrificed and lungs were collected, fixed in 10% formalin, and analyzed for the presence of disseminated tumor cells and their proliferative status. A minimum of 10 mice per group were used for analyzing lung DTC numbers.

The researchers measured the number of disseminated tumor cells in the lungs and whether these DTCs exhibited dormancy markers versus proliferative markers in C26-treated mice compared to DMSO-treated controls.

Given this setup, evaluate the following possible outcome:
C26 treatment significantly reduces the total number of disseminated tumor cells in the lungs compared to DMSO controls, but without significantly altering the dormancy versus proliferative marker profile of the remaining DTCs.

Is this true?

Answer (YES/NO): NO